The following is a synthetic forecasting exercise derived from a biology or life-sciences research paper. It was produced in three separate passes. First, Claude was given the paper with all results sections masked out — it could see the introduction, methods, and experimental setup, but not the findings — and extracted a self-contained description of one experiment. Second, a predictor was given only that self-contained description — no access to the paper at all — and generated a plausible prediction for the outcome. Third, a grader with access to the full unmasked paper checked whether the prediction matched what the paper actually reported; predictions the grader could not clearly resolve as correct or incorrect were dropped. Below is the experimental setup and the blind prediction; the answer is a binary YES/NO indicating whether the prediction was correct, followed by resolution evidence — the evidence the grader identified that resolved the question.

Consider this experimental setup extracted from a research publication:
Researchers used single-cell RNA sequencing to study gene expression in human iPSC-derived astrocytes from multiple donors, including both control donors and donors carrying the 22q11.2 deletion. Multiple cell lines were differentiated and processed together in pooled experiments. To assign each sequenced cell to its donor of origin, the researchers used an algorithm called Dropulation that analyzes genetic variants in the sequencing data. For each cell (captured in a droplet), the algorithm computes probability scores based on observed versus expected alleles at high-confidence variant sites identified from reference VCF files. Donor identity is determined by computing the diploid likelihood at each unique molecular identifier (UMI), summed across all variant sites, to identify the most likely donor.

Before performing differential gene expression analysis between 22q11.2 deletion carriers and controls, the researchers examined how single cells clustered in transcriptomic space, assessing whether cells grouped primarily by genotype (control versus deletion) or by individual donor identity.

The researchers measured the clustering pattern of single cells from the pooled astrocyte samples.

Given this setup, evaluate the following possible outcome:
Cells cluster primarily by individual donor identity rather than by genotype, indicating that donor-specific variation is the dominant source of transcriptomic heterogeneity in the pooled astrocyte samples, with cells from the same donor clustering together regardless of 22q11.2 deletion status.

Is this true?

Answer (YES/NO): NO